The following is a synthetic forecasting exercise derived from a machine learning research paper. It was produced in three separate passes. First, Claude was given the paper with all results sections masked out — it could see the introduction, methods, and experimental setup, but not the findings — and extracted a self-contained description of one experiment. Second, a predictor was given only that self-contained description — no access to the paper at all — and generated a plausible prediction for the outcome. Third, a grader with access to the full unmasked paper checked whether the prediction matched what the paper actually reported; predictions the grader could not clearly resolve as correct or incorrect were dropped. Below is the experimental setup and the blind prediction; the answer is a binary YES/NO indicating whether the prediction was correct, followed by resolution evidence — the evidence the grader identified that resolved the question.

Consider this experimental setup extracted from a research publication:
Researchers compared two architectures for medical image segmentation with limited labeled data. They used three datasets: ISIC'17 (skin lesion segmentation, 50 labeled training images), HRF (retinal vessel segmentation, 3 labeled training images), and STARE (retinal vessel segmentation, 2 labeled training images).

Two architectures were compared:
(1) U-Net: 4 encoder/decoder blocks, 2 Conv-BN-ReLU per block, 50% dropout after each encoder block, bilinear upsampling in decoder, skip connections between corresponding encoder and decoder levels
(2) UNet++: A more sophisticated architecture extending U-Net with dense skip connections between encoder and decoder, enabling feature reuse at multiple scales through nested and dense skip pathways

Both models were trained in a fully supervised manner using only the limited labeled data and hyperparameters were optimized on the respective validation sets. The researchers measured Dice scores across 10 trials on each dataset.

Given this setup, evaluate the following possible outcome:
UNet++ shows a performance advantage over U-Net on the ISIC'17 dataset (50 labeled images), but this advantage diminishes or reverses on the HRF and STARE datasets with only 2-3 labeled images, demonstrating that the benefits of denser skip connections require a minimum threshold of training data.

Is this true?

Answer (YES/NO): NO